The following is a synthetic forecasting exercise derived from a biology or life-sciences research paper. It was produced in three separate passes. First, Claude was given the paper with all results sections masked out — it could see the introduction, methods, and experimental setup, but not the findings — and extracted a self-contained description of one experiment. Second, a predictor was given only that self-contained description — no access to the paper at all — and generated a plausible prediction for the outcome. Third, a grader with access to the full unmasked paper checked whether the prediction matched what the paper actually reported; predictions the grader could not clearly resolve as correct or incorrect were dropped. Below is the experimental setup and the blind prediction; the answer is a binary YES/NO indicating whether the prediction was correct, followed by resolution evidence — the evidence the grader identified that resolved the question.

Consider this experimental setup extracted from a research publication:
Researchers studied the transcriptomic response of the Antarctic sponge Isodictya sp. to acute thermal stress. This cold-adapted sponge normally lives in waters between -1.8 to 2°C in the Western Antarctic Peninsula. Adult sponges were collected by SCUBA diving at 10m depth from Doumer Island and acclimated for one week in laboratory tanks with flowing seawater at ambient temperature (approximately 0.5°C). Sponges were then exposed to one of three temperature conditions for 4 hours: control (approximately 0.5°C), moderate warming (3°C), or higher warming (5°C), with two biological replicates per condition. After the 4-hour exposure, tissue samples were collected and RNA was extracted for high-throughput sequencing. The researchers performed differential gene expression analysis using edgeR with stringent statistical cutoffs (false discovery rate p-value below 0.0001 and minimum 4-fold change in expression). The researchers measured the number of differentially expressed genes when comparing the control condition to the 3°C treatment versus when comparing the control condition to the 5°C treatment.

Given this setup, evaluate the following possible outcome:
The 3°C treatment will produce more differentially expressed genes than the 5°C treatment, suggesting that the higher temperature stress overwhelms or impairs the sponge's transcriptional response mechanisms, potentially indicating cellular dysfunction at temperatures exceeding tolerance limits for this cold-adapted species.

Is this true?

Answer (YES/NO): YES